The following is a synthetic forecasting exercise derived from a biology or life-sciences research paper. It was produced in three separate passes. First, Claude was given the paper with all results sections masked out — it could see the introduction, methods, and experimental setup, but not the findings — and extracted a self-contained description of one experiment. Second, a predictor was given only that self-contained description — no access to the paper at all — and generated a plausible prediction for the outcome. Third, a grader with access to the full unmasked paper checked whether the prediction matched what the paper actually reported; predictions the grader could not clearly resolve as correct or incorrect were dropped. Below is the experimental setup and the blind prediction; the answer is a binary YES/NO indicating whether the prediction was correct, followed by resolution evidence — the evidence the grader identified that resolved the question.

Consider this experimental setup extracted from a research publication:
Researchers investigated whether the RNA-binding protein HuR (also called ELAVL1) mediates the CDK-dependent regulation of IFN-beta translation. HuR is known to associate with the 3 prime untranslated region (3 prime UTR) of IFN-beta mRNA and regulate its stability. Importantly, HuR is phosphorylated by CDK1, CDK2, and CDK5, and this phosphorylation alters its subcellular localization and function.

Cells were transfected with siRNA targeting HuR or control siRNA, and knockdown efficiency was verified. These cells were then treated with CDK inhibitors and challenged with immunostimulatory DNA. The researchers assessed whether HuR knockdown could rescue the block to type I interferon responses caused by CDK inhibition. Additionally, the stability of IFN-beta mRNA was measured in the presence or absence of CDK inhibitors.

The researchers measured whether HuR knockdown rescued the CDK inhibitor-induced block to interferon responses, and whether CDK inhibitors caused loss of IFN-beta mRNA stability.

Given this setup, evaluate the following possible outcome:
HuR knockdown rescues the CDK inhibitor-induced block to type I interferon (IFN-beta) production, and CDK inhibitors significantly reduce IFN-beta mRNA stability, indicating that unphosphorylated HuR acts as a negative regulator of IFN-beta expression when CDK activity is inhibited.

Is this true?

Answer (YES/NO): NO